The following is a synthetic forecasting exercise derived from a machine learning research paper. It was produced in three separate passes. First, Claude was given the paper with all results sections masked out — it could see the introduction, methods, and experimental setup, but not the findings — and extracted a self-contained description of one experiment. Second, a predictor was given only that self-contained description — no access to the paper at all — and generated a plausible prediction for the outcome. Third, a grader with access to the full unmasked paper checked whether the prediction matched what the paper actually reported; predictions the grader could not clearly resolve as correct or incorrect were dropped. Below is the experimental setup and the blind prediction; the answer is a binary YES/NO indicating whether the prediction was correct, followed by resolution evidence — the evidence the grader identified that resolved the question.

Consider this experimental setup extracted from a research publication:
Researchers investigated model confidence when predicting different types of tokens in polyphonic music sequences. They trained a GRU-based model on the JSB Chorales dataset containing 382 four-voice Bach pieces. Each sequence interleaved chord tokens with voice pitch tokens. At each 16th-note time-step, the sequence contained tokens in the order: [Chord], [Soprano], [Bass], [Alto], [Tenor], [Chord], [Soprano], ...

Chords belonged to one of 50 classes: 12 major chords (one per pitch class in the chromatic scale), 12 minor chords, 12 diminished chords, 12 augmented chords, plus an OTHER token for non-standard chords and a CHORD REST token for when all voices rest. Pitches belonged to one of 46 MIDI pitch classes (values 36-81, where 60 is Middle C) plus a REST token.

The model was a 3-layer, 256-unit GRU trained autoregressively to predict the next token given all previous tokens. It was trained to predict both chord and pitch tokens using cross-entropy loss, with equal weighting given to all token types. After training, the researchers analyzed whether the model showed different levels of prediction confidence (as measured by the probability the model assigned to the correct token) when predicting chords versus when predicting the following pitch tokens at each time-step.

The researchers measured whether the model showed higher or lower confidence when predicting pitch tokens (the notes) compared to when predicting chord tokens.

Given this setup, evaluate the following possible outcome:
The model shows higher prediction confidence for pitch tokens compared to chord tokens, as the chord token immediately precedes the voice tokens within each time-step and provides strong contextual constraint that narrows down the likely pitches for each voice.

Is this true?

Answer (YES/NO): YES